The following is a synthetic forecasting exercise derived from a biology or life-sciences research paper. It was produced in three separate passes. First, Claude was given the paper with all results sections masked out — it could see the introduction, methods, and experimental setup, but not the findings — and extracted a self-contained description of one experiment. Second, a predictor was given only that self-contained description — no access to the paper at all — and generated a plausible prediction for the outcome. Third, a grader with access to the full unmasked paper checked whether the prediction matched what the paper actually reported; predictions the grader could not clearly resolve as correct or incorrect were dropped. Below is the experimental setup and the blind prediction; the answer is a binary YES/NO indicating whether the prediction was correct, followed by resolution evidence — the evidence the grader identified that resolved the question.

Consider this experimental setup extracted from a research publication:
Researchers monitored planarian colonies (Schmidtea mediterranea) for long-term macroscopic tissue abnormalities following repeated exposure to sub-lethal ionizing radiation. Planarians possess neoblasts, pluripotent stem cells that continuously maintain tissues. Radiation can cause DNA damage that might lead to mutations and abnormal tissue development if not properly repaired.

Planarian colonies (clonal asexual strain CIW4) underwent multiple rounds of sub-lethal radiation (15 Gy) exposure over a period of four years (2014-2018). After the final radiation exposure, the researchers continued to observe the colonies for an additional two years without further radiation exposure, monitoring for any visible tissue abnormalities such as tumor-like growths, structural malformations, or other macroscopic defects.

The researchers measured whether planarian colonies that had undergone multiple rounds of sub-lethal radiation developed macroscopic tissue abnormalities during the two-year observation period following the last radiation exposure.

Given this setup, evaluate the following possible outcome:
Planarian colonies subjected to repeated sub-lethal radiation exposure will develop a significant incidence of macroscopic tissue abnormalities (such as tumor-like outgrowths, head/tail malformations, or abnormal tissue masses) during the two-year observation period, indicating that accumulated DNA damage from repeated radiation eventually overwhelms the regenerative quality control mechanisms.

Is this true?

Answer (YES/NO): NO